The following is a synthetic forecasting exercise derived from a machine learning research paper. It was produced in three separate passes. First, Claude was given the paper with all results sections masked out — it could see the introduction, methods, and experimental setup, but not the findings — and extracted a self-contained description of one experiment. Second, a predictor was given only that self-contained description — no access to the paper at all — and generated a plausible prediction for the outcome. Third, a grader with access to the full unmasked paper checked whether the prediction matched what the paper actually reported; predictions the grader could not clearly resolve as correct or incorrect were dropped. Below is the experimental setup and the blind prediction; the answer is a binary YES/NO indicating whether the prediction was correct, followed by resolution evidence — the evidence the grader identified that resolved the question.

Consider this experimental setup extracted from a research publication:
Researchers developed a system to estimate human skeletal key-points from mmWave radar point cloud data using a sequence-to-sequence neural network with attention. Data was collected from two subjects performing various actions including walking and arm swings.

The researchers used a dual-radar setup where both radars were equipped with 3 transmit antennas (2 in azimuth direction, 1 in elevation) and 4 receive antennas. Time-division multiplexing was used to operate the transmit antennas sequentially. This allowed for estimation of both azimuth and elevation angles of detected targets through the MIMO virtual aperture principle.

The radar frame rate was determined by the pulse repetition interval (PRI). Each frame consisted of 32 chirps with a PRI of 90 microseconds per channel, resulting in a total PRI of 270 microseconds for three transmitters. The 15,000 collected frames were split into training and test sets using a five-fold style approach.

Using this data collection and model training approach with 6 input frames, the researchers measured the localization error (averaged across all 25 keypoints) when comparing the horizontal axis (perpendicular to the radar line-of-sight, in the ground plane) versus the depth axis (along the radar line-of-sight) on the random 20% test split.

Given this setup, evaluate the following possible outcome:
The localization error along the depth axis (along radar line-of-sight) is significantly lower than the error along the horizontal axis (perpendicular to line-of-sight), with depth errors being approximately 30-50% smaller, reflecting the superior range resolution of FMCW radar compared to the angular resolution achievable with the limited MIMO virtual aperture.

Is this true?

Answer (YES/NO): NO